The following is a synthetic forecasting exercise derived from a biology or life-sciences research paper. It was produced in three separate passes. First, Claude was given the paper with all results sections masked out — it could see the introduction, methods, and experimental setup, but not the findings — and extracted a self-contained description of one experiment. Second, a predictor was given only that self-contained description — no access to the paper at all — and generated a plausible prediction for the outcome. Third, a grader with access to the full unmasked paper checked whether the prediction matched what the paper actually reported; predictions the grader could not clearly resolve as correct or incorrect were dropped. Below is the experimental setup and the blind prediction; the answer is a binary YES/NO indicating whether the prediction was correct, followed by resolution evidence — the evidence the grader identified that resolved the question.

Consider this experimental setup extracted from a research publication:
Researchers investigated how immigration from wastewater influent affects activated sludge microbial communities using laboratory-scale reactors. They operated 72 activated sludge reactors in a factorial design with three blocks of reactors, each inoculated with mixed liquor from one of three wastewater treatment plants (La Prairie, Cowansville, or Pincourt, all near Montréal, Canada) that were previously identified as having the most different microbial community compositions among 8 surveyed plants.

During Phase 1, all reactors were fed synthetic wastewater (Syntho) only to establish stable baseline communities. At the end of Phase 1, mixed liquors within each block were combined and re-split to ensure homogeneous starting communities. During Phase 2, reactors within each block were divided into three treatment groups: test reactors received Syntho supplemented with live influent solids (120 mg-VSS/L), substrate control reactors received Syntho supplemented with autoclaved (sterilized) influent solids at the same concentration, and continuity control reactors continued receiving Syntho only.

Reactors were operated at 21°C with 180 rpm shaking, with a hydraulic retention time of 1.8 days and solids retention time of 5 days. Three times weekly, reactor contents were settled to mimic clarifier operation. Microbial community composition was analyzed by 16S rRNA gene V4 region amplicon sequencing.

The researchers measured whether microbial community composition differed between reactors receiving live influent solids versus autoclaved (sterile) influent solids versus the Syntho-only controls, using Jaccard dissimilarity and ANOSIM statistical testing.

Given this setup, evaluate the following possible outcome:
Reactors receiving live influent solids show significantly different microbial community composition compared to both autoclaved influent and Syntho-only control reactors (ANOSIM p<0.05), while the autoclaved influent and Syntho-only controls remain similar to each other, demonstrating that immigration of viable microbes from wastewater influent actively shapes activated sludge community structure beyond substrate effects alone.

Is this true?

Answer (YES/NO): NO